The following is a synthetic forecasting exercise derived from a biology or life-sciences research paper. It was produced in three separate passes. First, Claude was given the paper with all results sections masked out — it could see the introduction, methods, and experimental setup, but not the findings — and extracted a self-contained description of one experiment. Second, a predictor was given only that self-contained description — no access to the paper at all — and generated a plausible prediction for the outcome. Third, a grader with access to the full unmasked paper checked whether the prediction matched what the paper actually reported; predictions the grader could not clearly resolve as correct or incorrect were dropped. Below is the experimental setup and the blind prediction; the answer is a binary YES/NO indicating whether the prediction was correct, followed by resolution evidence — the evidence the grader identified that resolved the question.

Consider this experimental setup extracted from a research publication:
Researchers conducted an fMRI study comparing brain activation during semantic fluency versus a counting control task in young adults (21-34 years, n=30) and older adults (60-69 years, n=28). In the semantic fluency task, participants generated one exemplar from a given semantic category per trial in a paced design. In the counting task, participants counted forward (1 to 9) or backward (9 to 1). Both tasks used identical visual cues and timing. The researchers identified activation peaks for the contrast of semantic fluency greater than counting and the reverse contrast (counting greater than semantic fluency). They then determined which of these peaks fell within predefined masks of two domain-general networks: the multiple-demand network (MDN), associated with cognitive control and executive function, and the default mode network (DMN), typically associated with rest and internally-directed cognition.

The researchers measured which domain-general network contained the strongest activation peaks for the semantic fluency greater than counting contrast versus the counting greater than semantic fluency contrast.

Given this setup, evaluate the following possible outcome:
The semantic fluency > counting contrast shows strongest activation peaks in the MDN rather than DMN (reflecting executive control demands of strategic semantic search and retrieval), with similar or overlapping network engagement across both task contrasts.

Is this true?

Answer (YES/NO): NO